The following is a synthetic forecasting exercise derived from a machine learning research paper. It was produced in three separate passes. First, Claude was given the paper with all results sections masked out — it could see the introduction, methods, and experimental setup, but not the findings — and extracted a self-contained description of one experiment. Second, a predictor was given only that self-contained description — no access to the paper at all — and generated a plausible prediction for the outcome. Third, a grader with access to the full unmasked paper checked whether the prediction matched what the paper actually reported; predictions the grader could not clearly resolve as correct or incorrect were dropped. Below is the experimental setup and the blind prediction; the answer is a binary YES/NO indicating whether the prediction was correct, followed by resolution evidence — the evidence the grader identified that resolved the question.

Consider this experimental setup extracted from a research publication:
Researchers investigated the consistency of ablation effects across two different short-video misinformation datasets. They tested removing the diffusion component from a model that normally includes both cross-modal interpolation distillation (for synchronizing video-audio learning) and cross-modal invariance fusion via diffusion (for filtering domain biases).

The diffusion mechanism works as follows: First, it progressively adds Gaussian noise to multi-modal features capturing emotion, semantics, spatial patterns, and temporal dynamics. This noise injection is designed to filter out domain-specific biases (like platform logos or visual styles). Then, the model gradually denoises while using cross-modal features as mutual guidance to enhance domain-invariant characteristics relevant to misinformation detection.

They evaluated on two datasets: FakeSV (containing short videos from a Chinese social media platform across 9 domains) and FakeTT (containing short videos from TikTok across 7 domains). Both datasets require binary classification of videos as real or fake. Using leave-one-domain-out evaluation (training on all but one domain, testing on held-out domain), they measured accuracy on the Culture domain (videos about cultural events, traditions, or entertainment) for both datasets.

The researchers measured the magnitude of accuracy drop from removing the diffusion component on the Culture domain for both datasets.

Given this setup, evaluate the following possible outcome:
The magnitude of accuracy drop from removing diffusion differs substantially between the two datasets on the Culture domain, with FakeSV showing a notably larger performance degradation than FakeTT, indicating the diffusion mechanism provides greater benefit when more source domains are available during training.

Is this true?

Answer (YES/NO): NO